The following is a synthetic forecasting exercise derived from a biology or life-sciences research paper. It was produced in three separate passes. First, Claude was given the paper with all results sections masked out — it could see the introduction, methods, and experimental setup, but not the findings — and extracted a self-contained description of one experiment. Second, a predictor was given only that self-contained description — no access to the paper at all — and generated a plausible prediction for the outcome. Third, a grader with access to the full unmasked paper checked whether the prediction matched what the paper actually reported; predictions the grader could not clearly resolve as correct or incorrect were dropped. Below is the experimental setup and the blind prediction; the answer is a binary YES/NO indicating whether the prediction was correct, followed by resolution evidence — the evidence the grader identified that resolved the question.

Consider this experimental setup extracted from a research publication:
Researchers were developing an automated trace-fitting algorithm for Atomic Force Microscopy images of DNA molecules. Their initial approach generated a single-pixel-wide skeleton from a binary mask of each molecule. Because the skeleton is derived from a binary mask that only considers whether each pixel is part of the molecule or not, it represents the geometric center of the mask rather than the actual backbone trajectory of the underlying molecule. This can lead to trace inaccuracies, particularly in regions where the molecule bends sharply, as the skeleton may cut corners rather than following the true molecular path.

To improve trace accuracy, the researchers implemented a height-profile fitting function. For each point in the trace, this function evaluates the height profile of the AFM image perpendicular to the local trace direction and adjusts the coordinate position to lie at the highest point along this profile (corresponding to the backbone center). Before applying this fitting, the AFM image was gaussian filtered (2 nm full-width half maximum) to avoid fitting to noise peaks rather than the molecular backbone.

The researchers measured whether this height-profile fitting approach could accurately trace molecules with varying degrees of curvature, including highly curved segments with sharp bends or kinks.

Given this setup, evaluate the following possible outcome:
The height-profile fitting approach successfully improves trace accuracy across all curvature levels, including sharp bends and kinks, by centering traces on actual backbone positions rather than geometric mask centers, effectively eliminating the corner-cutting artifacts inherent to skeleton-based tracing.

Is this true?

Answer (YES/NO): NO